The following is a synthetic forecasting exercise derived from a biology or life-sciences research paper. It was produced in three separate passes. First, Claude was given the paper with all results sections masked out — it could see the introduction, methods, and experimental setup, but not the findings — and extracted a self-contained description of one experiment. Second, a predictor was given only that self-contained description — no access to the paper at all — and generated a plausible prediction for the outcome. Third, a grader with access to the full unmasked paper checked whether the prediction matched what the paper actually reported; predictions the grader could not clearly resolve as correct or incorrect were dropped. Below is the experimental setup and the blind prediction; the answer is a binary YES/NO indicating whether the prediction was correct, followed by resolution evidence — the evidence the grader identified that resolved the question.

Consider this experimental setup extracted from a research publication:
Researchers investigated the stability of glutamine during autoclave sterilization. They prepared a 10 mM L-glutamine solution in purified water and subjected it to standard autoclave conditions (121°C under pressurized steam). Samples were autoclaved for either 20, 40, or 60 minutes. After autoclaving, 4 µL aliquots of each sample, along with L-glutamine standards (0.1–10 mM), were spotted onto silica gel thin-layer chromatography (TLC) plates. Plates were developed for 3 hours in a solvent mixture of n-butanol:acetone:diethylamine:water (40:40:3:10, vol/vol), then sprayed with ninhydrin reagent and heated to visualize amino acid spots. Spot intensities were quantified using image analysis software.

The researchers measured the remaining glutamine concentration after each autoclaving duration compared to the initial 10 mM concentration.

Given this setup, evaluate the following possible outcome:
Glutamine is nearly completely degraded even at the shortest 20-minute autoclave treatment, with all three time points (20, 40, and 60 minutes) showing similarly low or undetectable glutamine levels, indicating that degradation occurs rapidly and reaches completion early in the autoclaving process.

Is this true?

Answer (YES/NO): YES